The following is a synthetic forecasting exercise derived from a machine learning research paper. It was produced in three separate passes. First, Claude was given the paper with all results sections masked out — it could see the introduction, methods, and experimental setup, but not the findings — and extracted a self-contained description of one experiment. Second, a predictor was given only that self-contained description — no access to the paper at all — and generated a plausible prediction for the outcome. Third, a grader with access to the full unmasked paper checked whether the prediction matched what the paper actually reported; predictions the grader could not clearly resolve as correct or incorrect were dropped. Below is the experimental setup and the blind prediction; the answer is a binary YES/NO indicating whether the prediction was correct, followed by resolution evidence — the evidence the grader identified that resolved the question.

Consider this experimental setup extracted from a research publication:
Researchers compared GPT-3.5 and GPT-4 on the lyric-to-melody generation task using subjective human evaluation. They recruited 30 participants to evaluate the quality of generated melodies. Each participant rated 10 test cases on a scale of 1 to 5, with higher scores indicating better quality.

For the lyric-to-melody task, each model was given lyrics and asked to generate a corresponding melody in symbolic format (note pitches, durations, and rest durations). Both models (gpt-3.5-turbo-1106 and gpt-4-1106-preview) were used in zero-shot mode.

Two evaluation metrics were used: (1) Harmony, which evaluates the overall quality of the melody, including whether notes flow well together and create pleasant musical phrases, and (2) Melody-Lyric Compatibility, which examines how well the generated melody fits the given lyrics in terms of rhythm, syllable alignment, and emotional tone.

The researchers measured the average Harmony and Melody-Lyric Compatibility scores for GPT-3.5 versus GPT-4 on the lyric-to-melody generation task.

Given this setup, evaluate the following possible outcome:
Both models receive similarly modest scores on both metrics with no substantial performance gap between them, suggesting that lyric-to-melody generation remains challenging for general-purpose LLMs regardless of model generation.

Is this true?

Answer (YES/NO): NO